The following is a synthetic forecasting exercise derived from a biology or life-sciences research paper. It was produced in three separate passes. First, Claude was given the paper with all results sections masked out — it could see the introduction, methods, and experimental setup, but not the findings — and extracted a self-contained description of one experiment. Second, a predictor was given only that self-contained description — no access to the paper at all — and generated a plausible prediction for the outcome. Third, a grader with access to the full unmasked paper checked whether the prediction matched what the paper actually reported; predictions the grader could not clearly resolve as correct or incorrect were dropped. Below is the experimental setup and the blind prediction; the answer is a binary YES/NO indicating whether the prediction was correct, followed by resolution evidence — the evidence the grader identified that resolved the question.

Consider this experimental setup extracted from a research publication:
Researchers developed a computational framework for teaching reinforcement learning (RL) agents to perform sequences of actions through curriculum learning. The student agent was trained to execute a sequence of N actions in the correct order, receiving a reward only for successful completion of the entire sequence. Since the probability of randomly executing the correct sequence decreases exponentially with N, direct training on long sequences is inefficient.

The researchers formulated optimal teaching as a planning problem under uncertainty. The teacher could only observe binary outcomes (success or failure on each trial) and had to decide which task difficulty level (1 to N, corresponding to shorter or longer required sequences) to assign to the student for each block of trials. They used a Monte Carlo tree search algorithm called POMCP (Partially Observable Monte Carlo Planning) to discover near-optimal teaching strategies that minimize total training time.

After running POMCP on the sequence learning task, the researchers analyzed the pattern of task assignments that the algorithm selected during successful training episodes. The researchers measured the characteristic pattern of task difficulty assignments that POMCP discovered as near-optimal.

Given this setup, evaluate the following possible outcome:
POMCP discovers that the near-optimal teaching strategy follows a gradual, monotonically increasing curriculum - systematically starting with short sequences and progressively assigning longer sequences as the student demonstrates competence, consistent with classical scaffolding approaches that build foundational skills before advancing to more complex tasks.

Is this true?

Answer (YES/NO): NO